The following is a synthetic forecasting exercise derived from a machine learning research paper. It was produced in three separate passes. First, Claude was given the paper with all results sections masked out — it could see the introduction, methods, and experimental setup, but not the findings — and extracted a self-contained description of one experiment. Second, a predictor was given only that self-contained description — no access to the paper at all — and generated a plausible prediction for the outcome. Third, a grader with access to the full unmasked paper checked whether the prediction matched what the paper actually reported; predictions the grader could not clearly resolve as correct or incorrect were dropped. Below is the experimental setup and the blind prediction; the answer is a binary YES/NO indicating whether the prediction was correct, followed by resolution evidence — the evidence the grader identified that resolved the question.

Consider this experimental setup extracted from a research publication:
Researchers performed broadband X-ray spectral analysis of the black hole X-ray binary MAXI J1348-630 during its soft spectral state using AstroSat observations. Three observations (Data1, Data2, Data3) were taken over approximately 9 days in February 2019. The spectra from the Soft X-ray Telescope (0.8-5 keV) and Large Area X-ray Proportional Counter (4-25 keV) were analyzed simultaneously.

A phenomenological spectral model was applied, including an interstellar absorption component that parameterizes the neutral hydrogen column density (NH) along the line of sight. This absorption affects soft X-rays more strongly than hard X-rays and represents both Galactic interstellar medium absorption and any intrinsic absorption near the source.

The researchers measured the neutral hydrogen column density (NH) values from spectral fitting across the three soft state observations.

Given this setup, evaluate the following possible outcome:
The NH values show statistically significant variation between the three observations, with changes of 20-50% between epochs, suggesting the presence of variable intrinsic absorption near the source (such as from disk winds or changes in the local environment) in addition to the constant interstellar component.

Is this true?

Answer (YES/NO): NO